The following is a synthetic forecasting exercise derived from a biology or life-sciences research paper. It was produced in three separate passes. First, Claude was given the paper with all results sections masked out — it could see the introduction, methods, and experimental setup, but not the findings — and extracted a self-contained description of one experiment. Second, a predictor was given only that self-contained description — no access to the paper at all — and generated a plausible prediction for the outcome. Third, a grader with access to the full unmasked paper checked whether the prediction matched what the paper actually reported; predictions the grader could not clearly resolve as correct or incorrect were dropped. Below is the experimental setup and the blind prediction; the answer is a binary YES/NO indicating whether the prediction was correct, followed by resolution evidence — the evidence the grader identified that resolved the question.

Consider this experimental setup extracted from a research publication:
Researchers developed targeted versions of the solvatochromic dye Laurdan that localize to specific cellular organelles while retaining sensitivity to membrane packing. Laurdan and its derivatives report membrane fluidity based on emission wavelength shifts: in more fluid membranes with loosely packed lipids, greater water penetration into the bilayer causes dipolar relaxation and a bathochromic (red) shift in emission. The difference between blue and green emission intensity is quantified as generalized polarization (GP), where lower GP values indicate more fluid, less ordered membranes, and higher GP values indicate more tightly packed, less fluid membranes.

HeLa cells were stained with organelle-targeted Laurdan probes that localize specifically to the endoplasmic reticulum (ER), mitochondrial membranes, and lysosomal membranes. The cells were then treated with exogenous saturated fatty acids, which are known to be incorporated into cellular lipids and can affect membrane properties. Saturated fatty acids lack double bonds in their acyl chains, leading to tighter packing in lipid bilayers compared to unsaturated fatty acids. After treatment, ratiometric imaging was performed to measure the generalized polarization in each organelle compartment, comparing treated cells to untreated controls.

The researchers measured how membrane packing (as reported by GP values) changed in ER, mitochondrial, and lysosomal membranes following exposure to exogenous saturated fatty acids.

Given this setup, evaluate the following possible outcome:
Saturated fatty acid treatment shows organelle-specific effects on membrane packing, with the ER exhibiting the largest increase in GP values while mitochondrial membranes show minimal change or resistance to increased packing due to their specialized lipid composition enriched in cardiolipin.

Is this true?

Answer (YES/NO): NO